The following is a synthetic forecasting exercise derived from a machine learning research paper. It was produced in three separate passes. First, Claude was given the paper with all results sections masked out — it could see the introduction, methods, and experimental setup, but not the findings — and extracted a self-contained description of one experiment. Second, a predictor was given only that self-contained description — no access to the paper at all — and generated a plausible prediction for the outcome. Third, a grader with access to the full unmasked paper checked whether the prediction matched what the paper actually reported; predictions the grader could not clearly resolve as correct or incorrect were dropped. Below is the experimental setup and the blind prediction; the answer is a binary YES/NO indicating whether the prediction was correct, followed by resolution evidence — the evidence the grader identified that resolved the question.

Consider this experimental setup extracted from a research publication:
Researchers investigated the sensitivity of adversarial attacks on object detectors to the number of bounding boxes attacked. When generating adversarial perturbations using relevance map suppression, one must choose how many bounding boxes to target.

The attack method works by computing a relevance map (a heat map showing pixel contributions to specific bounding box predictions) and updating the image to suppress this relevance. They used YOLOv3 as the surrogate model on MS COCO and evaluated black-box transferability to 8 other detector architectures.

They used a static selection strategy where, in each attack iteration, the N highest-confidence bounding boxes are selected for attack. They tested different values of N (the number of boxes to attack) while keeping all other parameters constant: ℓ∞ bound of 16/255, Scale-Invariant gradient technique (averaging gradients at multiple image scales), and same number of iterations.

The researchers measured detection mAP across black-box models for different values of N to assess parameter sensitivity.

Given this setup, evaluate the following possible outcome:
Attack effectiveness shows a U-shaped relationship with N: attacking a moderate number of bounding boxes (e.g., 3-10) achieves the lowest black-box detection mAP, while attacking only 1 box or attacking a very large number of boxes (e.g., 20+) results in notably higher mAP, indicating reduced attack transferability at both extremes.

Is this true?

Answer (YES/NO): NO